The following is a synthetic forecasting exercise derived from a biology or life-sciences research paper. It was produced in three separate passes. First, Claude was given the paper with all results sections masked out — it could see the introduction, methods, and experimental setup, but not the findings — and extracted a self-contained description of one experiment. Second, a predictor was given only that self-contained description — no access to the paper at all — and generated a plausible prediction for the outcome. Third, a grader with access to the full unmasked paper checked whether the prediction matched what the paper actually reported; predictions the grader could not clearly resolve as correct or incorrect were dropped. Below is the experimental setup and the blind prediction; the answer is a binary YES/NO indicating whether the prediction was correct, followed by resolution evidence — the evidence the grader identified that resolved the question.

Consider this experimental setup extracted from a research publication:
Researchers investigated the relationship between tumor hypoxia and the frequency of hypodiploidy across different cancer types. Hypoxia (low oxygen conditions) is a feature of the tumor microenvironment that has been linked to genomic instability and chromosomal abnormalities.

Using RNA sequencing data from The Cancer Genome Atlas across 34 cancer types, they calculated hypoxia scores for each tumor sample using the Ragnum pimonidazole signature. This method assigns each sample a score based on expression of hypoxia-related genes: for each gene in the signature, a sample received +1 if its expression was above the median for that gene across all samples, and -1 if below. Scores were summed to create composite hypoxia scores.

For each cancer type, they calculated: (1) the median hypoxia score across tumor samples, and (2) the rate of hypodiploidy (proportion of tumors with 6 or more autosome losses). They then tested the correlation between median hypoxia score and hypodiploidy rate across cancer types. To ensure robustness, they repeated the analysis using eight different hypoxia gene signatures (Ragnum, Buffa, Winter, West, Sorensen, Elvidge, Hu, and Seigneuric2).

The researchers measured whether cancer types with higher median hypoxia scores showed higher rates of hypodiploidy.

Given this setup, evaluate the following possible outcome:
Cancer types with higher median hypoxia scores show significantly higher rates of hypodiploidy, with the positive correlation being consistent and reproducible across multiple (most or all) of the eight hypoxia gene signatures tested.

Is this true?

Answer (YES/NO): YES